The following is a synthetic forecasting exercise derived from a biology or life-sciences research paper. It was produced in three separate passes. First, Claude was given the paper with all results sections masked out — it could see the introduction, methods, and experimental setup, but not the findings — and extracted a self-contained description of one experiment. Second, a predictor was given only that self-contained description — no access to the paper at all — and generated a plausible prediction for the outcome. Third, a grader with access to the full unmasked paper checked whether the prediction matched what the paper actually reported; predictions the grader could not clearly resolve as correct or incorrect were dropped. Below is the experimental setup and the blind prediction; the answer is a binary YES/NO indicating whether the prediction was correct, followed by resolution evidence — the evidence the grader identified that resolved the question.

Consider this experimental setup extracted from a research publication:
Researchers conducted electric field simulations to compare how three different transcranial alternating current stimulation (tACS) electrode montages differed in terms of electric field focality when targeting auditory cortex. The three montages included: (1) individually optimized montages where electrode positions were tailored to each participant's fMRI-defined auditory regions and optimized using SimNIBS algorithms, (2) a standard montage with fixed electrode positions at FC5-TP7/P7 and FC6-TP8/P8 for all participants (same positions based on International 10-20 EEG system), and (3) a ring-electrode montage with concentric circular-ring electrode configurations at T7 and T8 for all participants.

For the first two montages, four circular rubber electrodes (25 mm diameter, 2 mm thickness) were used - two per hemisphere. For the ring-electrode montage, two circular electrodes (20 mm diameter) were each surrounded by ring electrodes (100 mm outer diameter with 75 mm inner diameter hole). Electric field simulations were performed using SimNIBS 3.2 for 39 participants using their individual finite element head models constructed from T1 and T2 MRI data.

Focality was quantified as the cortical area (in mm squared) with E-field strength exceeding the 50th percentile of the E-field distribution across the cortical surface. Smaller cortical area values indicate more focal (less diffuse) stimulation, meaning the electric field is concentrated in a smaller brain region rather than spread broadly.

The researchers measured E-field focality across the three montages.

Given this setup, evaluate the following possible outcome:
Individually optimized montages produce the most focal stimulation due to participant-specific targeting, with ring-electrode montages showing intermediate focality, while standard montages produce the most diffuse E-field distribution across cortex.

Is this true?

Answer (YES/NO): NO